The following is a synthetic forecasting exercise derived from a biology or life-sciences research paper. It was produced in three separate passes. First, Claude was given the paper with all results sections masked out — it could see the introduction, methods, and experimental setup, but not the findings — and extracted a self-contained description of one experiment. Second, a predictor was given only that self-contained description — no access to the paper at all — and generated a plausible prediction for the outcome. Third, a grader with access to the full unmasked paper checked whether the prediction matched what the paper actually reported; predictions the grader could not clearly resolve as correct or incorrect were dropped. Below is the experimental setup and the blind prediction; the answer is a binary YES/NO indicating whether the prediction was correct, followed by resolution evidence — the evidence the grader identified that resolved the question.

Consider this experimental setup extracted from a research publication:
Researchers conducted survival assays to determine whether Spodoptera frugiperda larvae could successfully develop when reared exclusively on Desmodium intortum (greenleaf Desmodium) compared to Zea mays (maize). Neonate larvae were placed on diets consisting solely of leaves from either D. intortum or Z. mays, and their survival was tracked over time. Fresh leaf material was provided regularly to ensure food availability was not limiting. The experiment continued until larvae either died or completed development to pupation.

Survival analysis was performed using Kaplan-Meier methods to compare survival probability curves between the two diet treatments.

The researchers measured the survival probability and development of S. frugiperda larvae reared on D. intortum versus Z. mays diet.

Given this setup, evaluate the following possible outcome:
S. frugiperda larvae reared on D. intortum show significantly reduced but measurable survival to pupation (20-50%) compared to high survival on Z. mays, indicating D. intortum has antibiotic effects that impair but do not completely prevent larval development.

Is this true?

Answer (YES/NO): NO